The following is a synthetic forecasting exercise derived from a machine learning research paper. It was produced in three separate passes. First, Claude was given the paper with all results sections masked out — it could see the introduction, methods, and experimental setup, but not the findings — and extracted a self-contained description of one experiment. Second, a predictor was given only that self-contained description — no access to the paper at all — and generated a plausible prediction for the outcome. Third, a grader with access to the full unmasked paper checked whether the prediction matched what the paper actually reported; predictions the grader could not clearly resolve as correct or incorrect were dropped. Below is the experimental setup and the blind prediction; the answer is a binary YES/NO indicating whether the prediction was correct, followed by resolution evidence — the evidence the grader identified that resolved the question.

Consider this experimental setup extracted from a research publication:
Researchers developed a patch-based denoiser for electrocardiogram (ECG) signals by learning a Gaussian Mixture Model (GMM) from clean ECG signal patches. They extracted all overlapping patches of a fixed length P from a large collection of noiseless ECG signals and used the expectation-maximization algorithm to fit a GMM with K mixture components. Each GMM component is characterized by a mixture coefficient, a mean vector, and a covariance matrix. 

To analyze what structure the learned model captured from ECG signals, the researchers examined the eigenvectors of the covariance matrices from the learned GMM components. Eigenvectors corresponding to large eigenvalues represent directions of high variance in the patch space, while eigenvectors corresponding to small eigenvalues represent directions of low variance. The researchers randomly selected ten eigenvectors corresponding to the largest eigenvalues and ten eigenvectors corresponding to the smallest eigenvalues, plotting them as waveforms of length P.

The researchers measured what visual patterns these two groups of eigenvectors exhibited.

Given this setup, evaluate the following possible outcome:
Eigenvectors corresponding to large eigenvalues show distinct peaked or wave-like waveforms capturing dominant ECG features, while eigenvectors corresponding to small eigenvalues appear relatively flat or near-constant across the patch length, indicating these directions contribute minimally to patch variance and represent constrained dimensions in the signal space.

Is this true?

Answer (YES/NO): NO